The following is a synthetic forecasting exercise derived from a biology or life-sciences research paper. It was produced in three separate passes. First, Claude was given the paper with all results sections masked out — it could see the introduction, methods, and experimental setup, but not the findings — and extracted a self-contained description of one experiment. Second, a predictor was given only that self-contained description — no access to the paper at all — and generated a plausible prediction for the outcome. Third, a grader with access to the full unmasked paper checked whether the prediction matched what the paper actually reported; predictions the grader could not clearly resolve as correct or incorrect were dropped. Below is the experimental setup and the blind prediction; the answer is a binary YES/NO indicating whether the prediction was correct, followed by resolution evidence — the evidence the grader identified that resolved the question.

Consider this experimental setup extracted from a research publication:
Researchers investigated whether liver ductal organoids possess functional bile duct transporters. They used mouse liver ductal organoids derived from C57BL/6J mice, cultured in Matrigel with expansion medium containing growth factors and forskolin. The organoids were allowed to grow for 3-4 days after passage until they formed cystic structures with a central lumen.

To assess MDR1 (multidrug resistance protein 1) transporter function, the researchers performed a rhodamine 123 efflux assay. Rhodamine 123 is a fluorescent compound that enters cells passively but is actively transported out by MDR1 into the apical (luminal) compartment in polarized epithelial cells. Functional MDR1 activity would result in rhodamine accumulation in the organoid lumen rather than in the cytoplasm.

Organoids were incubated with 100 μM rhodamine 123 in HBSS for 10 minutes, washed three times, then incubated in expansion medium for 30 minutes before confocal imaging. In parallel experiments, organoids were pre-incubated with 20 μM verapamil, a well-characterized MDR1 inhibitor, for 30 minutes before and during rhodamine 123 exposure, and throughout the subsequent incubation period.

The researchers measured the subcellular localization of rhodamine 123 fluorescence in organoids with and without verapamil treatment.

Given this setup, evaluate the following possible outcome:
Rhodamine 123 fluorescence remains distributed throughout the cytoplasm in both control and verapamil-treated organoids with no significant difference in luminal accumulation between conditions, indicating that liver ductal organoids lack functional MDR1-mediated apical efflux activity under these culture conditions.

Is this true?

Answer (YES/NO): NO